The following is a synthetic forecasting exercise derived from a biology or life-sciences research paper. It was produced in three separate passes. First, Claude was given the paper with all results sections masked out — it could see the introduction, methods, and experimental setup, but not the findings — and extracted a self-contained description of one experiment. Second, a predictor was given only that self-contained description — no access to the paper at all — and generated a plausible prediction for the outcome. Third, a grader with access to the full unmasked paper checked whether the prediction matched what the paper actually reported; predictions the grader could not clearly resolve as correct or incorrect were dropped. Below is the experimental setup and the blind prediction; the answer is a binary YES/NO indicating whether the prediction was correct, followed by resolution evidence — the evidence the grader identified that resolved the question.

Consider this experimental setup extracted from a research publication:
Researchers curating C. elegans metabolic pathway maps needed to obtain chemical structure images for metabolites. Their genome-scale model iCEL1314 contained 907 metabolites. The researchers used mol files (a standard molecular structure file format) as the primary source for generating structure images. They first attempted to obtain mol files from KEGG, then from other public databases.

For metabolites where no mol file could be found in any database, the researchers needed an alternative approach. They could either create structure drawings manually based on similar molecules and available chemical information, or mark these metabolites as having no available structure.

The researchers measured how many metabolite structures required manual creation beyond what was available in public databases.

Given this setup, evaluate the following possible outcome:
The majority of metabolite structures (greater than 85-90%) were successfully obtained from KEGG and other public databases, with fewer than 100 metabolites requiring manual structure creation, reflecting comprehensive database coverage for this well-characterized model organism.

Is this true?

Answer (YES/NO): NO